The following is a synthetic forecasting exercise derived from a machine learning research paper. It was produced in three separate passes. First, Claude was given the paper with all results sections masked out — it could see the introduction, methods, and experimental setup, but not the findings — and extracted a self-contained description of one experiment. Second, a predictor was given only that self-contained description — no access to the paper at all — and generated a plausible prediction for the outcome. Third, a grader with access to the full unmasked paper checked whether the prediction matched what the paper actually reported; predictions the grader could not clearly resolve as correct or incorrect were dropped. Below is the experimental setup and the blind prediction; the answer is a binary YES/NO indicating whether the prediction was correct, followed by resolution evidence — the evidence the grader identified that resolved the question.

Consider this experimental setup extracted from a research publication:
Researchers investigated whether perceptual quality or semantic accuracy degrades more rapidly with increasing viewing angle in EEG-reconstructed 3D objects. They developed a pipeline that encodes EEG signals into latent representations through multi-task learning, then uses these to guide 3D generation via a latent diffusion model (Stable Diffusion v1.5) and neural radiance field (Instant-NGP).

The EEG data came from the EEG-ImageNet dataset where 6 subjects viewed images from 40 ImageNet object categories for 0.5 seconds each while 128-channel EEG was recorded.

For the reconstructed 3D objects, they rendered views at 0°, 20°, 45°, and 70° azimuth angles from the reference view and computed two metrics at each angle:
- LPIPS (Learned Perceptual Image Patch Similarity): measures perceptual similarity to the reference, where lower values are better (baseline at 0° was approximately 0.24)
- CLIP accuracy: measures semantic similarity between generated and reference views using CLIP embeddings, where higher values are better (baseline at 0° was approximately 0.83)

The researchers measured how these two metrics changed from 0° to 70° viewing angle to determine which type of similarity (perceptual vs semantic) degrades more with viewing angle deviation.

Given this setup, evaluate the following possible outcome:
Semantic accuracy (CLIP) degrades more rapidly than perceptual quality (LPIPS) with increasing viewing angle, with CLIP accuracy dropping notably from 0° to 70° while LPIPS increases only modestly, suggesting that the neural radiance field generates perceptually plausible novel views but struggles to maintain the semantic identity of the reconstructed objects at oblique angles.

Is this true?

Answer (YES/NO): NO